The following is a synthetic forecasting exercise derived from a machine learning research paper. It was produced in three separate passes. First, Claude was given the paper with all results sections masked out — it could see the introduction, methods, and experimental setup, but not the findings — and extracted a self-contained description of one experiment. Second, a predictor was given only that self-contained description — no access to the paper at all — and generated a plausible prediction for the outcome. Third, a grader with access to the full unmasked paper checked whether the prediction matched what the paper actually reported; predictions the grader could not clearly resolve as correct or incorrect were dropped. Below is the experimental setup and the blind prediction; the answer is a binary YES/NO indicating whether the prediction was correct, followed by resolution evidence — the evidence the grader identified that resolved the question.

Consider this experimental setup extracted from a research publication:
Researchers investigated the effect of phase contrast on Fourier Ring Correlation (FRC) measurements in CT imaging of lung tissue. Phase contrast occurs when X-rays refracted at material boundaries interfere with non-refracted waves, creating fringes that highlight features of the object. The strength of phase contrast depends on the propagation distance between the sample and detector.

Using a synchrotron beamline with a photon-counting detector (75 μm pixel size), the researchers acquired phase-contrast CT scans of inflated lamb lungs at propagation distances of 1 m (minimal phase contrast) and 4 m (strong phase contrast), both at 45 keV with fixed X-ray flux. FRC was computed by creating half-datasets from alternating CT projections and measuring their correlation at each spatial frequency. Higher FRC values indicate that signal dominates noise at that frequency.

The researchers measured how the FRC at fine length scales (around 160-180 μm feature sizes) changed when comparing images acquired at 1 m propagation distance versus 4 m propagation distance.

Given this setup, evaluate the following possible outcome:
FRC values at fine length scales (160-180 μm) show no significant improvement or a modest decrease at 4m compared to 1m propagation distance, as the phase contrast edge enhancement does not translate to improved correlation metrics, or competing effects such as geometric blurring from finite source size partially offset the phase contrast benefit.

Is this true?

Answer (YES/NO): NO